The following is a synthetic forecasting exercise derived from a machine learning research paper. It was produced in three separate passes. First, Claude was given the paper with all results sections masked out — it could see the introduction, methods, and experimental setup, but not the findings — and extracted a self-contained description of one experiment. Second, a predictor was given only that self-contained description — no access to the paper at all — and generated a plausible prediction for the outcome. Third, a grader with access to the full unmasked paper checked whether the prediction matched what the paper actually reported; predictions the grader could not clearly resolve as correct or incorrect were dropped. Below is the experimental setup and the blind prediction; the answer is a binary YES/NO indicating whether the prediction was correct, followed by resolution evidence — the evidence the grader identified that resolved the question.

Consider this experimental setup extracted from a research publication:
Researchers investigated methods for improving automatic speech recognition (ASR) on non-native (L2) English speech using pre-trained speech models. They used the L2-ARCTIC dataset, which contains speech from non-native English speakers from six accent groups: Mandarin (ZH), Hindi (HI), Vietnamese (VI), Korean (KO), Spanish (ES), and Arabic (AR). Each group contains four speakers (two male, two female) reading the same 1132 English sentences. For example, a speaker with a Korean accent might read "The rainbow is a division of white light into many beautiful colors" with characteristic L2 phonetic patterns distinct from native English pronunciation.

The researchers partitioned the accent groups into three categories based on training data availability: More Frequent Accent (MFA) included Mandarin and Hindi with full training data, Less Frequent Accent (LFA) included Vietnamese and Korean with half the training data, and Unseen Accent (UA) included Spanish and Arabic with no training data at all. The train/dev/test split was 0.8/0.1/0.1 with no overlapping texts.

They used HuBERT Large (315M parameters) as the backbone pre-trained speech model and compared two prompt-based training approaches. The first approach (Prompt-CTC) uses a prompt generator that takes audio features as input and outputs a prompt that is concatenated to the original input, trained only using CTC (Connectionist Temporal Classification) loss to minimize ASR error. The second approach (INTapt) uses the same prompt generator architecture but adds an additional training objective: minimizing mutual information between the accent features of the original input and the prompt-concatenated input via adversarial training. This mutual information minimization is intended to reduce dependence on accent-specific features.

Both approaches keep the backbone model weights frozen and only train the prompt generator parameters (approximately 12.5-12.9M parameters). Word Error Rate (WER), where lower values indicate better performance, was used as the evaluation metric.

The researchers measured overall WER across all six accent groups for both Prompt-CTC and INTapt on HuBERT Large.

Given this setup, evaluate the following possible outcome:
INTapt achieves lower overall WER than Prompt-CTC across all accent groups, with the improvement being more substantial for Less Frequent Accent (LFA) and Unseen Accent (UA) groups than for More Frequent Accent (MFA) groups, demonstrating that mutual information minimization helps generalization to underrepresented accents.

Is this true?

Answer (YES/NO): NO